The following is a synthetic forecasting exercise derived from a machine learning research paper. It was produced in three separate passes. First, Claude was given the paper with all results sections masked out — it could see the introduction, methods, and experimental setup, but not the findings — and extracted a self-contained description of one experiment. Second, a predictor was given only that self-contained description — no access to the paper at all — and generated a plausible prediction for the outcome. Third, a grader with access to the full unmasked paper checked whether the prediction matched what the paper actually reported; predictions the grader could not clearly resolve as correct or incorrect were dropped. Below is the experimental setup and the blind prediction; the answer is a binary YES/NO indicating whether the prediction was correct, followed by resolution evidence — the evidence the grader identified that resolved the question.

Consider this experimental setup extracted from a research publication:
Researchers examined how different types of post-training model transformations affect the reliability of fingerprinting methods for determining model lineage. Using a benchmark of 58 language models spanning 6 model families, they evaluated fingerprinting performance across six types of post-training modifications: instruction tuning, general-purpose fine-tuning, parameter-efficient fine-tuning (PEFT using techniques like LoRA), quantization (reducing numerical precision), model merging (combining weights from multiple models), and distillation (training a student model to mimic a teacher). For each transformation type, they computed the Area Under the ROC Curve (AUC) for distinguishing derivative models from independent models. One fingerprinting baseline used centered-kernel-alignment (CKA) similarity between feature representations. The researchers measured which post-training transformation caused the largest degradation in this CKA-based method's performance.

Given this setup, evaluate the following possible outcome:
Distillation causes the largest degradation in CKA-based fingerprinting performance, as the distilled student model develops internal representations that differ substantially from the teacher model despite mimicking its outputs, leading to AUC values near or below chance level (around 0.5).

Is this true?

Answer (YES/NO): NO